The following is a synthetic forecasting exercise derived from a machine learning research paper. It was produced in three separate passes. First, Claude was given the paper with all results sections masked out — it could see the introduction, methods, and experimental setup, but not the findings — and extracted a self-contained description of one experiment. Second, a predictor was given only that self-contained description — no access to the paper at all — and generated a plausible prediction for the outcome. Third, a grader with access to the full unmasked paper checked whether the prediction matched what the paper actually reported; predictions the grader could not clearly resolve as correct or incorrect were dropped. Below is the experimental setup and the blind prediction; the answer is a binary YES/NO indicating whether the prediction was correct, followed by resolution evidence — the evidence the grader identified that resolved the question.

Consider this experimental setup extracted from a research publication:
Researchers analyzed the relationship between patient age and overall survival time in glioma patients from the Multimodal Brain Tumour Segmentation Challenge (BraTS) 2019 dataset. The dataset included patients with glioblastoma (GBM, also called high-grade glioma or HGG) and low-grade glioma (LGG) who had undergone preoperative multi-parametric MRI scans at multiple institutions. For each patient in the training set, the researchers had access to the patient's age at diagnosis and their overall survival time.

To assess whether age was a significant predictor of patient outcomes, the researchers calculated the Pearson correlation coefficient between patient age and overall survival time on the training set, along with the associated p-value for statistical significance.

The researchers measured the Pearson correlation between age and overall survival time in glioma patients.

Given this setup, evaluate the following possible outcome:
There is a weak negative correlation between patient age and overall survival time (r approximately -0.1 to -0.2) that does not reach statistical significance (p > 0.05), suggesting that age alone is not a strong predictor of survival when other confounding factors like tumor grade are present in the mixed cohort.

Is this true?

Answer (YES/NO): NO